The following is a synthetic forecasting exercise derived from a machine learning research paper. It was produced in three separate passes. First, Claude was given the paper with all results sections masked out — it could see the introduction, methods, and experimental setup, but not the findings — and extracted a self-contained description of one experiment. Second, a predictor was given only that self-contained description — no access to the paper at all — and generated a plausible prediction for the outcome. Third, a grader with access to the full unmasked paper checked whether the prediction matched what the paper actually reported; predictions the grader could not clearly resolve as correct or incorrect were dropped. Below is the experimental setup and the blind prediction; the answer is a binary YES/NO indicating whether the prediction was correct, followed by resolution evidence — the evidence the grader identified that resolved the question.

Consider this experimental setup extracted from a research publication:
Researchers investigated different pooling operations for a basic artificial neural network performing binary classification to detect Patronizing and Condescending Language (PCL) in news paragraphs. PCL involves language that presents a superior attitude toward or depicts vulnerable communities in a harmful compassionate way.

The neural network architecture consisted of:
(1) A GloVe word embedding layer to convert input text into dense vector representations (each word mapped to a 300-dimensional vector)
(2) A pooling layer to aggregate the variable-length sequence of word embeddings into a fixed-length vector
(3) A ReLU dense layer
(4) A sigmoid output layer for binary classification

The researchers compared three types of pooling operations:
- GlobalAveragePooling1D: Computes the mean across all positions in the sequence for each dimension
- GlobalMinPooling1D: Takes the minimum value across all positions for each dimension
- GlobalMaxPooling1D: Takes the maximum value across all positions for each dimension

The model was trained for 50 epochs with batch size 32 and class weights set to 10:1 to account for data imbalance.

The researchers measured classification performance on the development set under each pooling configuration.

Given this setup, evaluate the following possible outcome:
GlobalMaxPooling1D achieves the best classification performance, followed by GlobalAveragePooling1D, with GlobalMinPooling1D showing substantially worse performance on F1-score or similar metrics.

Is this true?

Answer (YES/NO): NO